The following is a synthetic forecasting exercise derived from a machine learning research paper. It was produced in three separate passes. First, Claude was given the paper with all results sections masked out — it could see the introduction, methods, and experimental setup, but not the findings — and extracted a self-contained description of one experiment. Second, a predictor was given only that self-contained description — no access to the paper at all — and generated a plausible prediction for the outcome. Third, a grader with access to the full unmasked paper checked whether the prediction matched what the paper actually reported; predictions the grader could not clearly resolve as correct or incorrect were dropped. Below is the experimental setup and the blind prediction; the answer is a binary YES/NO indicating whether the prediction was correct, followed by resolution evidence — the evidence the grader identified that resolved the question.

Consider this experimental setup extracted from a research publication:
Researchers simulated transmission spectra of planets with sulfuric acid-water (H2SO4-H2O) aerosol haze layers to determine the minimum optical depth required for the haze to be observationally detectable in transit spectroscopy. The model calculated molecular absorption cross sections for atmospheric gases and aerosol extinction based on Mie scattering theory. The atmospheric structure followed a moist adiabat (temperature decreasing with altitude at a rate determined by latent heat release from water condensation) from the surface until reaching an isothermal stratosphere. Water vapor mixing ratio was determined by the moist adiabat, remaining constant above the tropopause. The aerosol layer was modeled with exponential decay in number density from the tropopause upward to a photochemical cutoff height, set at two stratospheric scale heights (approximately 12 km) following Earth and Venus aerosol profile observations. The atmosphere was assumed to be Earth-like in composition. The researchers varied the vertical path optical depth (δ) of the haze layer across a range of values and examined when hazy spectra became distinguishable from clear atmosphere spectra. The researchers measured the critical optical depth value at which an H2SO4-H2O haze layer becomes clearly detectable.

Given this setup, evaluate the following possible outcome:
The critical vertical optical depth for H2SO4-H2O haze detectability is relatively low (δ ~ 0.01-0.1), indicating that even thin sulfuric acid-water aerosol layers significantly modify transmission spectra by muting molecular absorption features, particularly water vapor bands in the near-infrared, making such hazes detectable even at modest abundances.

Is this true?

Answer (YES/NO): YES